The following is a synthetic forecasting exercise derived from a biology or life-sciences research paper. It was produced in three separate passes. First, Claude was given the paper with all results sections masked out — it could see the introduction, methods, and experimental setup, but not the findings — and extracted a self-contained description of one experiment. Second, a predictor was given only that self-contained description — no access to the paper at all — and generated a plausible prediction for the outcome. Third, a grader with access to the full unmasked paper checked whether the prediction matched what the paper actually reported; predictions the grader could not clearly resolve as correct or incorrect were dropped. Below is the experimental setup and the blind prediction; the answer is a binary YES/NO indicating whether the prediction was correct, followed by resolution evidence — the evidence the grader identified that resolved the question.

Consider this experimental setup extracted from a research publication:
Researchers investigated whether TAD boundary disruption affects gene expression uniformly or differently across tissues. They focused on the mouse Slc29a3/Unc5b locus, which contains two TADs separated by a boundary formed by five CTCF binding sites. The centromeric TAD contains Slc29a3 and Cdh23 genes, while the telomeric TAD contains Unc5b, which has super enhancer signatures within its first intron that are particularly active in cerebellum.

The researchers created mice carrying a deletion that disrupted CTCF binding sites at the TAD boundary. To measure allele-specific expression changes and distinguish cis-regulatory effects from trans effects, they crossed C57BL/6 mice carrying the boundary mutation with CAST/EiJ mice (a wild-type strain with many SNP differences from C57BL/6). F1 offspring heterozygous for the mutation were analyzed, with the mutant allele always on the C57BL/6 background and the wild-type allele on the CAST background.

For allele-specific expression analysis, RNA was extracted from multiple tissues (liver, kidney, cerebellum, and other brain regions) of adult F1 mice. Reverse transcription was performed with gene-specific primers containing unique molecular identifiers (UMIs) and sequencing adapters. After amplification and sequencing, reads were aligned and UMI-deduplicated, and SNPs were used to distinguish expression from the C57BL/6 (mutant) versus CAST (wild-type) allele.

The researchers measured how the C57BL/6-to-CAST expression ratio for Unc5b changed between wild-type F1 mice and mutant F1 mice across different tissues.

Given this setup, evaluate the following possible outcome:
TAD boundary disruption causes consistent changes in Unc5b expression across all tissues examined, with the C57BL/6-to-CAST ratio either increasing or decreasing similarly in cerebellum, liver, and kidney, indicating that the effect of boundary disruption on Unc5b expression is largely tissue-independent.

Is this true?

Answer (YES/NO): NO